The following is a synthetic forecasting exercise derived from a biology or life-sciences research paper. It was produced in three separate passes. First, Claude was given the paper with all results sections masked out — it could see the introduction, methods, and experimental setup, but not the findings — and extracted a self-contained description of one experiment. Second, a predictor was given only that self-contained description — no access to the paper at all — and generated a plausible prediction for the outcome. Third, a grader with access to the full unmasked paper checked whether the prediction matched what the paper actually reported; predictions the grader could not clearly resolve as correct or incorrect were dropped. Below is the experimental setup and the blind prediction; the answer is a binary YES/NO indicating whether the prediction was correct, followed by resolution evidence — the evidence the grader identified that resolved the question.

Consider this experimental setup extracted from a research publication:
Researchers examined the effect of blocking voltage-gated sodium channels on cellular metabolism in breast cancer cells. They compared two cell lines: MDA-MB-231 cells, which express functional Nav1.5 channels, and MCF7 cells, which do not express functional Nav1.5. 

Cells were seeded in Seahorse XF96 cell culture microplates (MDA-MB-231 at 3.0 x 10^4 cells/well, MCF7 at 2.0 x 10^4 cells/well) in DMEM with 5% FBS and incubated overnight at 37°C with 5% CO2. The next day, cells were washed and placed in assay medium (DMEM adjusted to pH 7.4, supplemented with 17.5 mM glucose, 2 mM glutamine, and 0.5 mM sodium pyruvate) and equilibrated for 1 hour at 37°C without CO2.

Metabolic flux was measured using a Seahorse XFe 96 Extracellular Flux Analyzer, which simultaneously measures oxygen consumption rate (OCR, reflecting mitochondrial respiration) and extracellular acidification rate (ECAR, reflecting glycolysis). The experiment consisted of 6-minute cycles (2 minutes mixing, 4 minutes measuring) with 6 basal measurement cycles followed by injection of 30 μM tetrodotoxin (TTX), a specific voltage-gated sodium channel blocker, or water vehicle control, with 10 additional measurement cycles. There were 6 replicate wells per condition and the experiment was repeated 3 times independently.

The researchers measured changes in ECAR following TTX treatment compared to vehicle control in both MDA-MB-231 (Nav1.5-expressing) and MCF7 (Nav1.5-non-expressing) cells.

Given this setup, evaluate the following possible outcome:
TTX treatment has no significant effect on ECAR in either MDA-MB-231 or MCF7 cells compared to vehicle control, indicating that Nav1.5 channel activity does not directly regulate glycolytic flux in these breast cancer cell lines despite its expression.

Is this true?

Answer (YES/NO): NO